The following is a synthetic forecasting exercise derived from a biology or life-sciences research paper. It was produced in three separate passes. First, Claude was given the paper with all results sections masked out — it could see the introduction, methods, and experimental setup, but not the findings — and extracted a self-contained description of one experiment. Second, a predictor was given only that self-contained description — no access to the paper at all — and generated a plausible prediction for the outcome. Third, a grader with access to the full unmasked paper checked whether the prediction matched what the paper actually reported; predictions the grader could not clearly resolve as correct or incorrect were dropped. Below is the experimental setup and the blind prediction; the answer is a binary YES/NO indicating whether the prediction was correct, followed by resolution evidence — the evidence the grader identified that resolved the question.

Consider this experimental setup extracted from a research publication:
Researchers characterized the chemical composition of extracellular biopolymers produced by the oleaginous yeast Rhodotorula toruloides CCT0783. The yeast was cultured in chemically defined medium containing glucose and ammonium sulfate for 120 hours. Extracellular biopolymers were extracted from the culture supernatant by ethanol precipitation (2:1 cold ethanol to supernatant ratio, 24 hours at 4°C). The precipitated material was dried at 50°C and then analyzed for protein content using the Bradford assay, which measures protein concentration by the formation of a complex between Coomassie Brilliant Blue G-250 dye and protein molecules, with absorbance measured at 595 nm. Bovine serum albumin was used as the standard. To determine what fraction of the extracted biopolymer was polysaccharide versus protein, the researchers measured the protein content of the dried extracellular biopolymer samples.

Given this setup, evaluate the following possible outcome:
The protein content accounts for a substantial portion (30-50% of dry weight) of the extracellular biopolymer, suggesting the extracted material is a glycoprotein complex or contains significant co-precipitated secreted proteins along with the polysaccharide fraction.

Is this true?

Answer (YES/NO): NO